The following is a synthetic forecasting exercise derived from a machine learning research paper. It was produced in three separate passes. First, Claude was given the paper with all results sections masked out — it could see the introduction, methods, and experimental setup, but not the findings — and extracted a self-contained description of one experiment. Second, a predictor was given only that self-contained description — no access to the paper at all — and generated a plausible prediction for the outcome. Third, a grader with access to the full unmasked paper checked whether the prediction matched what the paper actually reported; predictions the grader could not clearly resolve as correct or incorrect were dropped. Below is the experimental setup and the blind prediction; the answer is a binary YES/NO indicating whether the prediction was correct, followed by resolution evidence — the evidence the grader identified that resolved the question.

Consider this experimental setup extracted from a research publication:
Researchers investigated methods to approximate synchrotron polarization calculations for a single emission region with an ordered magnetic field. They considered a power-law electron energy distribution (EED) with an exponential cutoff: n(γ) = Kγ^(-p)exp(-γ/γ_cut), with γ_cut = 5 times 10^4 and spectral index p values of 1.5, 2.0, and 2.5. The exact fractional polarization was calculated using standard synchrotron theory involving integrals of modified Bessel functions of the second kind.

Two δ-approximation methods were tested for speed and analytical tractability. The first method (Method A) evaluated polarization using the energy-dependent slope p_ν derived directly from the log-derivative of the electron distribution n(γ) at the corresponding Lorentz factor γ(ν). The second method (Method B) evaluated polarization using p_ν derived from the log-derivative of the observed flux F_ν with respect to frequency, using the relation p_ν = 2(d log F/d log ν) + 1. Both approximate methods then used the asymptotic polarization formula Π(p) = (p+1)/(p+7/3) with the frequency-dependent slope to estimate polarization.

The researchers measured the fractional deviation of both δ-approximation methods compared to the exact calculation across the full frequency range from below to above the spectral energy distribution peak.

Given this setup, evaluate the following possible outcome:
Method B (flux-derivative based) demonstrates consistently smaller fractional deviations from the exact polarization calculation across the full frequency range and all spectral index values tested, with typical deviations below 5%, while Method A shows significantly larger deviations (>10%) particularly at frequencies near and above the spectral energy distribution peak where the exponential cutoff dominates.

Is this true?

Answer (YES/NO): NO